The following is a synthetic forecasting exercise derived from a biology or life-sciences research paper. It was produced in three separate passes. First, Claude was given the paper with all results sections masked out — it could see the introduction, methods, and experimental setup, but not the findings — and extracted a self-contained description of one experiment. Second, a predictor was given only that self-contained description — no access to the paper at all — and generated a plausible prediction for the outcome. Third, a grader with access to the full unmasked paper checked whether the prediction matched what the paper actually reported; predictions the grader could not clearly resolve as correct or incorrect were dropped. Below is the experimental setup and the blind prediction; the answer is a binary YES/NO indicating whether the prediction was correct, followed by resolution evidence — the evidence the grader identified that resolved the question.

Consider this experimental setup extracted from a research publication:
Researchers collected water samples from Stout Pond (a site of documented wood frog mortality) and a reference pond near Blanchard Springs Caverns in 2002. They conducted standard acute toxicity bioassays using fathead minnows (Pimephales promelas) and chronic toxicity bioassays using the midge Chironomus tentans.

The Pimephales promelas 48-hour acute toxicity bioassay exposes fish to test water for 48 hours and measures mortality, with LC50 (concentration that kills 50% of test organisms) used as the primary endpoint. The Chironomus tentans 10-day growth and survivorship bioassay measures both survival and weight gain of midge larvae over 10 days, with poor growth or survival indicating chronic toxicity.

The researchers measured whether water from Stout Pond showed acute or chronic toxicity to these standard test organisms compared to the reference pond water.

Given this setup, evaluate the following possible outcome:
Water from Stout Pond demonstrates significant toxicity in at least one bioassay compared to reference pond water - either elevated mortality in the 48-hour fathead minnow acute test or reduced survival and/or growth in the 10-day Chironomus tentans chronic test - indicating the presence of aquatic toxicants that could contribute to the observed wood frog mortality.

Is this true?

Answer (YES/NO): NO